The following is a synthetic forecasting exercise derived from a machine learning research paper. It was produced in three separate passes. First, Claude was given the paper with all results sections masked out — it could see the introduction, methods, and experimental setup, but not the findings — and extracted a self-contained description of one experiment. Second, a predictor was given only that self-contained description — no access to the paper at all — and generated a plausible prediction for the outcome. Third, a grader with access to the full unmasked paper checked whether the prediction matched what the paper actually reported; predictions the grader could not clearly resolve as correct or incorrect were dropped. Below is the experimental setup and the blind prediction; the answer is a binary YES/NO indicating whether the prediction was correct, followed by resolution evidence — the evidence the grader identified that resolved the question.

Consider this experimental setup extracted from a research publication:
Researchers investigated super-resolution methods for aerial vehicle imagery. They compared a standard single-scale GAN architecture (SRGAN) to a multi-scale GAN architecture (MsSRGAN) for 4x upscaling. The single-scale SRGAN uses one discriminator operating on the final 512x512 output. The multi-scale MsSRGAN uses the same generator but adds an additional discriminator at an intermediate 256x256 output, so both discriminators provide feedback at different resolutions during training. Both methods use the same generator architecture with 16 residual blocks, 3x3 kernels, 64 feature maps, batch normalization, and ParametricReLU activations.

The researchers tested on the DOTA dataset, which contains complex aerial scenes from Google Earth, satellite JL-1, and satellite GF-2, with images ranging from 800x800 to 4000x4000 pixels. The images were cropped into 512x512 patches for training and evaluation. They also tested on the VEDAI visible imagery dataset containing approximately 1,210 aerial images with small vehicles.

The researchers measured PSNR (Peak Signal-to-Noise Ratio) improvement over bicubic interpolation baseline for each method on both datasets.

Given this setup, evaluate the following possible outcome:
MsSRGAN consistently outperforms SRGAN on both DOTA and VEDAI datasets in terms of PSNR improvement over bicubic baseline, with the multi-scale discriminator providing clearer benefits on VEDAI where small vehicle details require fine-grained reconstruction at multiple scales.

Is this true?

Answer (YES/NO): NO